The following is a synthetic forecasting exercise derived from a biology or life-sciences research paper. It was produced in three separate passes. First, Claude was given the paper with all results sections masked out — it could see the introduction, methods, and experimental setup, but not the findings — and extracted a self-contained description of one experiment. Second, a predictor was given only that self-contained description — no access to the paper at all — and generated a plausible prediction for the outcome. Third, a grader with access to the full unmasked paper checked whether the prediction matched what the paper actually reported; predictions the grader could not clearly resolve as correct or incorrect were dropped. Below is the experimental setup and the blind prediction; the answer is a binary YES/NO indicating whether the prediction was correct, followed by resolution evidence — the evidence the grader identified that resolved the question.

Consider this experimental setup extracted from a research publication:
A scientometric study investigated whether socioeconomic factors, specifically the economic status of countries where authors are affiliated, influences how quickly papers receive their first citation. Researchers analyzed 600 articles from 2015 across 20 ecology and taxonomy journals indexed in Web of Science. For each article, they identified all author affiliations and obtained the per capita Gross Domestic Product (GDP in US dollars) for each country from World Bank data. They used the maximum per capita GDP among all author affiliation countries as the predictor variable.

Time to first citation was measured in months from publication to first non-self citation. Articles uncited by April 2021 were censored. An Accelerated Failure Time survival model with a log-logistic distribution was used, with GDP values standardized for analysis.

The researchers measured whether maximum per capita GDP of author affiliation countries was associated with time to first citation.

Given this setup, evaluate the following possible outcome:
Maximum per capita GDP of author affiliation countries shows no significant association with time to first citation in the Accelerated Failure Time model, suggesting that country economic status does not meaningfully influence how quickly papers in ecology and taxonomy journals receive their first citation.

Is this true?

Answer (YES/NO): YES